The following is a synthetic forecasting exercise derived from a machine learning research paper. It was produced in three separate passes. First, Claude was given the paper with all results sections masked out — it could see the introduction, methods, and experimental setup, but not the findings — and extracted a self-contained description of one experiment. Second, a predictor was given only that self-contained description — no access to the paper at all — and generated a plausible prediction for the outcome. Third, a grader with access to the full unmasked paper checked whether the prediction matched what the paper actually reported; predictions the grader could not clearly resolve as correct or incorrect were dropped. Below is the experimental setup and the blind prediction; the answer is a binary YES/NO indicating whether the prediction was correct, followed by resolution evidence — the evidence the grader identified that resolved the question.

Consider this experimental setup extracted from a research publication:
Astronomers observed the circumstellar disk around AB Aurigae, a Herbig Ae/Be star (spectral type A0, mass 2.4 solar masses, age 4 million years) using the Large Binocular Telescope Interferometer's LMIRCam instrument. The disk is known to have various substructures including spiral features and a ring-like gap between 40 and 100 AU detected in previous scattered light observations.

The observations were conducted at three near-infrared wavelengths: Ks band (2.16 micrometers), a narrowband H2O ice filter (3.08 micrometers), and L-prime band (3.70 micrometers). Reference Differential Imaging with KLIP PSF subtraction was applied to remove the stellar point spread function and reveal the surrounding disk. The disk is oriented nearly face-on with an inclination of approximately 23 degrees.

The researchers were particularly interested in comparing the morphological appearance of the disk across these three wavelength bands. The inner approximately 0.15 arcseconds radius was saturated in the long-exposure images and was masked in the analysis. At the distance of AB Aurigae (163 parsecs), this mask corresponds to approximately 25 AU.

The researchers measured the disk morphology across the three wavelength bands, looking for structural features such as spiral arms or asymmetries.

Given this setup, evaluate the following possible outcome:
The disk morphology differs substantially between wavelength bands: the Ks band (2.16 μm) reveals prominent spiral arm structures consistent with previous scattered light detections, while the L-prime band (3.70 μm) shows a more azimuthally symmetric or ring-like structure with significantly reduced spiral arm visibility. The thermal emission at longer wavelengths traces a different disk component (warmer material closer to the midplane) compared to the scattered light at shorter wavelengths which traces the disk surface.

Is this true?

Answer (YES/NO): NO